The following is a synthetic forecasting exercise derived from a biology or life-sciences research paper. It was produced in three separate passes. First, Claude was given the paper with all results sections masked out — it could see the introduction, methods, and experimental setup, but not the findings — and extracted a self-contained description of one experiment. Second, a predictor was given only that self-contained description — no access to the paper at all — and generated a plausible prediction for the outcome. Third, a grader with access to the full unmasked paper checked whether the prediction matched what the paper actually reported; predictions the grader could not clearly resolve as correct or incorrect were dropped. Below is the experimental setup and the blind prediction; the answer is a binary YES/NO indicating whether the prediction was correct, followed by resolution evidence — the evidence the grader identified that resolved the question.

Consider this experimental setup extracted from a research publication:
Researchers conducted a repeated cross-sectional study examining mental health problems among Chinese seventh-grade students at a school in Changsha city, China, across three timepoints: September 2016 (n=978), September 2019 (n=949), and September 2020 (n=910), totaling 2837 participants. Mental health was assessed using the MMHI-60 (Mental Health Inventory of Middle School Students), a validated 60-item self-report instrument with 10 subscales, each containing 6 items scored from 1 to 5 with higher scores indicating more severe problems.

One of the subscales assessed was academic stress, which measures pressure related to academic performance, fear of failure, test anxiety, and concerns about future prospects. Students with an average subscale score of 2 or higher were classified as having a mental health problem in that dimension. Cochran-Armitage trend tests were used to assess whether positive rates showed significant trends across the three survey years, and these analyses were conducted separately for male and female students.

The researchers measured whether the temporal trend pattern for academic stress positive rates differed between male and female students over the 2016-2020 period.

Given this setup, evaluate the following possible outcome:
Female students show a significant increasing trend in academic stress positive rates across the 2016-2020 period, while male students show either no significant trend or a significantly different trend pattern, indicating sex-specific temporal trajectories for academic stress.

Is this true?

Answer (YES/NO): YES